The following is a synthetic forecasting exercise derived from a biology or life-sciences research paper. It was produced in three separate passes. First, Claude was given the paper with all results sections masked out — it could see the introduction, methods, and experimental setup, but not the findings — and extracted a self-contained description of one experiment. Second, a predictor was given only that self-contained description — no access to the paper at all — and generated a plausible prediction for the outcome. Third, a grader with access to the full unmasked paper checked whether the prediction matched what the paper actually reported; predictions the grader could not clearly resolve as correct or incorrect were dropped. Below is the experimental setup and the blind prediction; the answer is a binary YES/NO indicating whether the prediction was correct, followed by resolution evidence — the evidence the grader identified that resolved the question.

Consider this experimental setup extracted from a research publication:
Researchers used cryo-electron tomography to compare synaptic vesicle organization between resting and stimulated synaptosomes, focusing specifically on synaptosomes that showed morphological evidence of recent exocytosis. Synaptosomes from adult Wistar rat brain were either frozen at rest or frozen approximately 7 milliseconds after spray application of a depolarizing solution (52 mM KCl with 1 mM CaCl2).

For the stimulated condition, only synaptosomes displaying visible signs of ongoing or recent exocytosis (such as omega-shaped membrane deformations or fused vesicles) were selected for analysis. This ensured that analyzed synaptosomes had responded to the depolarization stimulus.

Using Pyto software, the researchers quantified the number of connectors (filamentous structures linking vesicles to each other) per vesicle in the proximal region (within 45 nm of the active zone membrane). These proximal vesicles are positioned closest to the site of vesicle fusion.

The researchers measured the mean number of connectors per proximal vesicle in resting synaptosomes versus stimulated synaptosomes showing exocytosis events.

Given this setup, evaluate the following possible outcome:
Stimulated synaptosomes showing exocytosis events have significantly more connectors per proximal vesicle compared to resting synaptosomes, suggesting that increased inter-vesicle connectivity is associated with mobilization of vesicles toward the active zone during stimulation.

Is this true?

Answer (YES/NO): NO